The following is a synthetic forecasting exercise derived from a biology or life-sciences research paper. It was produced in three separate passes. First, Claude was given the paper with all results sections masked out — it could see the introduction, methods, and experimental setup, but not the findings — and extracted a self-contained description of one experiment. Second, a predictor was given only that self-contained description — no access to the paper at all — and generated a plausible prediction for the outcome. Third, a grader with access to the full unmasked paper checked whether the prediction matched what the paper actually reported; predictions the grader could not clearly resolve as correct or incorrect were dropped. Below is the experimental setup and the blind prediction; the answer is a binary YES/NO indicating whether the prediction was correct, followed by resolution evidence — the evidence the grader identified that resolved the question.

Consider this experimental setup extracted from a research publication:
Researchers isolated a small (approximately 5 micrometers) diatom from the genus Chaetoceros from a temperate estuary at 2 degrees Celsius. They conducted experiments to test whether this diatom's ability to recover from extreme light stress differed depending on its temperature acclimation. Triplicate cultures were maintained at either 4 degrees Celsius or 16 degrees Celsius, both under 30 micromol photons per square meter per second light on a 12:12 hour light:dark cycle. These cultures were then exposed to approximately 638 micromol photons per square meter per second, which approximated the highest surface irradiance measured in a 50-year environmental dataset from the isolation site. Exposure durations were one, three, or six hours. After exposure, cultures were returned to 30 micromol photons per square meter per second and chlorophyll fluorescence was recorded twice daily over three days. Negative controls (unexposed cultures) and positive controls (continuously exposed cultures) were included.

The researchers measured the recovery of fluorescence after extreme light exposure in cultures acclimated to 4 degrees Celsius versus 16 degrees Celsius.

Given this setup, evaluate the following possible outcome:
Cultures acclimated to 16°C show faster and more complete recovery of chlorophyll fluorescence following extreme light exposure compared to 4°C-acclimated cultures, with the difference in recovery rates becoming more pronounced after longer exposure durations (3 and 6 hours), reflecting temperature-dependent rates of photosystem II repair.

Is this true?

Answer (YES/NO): NO